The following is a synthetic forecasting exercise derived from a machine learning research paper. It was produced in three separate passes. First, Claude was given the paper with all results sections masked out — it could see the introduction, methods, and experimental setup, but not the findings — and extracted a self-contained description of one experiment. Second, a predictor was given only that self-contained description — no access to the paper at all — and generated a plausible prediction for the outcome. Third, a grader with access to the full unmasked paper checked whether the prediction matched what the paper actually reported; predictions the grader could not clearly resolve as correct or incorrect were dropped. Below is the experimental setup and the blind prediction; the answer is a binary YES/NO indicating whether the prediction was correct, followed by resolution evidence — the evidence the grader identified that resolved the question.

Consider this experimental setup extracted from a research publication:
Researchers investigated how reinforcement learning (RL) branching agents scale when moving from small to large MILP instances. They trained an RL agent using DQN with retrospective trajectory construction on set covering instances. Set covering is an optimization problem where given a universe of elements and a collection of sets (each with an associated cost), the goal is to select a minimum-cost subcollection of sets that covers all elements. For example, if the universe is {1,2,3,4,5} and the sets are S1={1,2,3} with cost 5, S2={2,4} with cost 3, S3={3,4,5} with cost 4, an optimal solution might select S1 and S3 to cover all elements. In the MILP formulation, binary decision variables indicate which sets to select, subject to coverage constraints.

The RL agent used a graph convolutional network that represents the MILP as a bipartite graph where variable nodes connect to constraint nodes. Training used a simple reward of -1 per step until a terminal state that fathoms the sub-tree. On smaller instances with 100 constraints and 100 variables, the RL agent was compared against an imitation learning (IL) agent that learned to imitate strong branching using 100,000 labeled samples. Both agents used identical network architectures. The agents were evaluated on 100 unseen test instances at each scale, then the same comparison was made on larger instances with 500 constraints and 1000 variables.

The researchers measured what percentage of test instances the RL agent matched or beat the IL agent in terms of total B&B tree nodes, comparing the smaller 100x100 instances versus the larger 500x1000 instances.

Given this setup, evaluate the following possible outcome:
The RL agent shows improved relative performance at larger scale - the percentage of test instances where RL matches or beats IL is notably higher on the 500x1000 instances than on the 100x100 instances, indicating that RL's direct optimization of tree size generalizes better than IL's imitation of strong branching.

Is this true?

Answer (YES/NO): NO